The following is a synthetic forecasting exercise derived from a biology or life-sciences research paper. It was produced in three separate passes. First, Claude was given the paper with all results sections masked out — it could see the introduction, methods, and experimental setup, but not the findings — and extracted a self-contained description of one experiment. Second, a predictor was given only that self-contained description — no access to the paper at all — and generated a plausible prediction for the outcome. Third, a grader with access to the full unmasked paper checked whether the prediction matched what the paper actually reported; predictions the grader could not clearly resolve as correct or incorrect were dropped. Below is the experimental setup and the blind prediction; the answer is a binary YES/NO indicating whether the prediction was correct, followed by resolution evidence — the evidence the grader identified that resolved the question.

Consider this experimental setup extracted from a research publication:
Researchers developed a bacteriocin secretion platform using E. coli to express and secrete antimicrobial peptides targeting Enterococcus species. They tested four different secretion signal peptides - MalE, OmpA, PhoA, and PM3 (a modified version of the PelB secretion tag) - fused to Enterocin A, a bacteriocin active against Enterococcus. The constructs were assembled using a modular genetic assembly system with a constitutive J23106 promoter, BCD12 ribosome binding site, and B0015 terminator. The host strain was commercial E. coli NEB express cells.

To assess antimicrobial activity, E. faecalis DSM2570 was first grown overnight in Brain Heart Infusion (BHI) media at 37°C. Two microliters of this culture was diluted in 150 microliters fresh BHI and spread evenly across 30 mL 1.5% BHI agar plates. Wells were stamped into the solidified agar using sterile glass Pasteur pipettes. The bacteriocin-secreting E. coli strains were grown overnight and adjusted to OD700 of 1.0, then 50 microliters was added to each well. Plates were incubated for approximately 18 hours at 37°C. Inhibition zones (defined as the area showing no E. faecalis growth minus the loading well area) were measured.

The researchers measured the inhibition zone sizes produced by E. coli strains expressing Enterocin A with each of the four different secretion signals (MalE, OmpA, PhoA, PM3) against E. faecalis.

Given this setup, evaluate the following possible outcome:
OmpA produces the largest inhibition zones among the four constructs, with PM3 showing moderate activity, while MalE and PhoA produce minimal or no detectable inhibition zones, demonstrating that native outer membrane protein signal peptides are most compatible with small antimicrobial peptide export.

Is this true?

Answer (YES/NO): NO